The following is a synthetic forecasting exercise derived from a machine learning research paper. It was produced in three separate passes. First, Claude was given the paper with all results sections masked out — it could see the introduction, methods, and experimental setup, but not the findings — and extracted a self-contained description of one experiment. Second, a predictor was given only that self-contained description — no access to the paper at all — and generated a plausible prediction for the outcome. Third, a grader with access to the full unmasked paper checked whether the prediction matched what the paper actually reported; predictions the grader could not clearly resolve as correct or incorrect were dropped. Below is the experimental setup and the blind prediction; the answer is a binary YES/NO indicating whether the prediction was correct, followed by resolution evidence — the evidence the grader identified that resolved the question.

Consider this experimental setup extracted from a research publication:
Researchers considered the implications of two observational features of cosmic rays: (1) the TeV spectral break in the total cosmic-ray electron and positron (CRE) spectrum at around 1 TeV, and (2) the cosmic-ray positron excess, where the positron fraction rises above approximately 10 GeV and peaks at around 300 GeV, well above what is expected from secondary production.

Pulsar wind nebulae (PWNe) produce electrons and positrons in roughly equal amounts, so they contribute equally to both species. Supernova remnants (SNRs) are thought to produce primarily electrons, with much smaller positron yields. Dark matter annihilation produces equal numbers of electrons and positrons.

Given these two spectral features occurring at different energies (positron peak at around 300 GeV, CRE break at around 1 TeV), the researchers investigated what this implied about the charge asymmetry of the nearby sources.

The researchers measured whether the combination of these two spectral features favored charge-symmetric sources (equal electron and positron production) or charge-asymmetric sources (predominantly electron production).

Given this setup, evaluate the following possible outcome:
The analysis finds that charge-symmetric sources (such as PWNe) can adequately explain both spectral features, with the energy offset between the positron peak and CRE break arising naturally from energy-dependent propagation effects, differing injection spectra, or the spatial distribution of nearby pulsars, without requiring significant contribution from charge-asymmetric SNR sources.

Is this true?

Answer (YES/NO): NO